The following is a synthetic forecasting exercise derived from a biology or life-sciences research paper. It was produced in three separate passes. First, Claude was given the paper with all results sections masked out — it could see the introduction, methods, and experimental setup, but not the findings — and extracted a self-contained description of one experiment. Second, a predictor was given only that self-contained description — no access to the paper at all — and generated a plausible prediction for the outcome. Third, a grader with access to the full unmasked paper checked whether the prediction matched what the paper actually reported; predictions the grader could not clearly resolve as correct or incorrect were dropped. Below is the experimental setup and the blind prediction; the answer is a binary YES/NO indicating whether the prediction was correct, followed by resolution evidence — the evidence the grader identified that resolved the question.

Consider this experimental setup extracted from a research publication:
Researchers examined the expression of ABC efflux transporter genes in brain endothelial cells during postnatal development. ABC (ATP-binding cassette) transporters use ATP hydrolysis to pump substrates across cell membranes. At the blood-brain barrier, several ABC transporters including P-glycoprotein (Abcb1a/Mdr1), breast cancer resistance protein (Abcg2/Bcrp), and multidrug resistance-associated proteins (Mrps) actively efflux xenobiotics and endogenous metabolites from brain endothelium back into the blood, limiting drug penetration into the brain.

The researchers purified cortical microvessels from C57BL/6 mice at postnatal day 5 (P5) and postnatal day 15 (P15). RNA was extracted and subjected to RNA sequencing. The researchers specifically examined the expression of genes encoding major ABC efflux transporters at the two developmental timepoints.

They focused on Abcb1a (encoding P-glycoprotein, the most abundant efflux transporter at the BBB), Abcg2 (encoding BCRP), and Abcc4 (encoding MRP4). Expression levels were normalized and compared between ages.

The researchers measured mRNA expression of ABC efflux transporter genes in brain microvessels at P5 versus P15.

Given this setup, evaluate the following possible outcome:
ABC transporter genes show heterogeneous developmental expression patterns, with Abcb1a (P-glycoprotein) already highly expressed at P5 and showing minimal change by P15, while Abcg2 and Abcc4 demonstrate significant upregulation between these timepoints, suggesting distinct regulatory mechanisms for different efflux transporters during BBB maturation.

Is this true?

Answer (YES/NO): NO